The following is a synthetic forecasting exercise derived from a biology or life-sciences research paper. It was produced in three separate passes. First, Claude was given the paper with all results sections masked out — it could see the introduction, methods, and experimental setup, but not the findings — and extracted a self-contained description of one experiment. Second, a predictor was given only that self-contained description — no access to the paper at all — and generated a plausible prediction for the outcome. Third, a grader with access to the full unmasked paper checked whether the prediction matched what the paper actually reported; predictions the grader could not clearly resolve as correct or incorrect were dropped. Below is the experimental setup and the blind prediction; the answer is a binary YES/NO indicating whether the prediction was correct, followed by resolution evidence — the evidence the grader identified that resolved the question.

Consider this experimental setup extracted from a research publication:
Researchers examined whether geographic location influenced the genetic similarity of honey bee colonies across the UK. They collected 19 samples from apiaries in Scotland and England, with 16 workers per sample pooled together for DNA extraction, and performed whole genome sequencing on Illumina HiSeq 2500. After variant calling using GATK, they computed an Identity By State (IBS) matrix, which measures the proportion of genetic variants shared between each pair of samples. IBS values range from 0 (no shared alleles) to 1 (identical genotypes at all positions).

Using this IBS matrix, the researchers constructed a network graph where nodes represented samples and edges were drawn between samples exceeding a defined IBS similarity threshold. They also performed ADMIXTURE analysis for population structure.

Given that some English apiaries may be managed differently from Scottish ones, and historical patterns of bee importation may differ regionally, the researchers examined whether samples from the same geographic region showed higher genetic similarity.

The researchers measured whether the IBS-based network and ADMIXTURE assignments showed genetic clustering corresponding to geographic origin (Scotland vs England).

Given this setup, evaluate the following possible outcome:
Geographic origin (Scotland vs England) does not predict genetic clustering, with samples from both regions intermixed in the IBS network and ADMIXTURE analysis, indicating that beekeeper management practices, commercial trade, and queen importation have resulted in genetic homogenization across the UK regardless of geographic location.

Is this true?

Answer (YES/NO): NO